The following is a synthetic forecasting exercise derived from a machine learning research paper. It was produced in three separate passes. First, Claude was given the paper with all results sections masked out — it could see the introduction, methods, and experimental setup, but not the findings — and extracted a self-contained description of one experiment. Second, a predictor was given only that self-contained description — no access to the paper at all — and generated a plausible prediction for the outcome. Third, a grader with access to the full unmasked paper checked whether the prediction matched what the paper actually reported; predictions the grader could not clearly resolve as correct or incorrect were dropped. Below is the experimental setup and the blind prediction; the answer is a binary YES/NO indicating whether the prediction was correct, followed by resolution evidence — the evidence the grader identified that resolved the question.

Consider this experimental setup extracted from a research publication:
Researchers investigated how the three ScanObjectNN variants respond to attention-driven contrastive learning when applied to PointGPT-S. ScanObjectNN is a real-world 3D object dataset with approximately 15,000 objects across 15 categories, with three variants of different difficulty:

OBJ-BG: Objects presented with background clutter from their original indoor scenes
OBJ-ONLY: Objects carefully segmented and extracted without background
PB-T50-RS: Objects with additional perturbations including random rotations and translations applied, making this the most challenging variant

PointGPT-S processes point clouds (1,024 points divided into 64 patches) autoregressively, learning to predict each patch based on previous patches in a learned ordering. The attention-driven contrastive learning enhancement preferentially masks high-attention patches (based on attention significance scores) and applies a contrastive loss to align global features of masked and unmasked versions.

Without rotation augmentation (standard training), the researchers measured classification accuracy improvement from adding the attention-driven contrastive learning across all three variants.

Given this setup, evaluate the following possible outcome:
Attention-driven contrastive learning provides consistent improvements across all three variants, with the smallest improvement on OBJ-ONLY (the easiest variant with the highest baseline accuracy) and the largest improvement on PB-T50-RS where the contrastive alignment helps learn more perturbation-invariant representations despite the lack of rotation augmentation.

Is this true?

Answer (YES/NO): NO